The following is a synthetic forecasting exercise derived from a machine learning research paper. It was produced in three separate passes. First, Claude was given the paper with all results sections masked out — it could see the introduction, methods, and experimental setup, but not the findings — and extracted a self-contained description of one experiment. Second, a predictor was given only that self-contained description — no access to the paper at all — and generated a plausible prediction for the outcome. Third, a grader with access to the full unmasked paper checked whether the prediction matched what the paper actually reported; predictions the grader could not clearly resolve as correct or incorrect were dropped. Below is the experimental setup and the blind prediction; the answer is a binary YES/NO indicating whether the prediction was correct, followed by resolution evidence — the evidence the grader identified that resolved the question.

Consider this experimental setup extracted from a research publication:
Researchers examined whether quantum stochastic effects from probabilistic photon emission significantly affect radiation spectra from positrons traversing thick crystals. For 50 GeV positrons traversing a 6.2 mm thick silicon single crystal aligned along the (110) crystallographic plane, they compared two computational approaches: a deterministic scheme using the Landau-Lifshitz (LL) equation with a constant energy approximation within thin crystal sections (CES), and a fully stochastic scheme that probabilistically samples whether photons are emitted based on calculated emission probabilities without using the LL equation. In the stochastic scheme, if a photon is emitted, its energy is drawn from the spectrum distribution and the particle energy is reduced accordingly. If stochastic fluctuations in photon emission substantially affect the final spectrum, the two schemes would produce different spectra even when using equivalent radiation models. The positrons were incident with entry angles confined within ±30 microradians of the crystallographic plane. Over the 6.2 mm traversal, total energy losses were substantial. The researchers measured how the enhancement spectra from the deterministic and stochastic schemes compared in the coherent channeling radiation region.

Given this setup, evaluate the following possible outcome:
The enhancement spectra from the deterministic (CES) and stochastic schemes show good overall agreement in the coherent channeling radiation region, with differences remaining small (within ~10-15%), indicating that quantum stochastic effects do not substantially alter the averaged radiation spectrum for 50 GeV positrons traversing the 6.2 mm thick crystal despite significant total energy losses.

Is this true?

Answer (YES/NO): YES